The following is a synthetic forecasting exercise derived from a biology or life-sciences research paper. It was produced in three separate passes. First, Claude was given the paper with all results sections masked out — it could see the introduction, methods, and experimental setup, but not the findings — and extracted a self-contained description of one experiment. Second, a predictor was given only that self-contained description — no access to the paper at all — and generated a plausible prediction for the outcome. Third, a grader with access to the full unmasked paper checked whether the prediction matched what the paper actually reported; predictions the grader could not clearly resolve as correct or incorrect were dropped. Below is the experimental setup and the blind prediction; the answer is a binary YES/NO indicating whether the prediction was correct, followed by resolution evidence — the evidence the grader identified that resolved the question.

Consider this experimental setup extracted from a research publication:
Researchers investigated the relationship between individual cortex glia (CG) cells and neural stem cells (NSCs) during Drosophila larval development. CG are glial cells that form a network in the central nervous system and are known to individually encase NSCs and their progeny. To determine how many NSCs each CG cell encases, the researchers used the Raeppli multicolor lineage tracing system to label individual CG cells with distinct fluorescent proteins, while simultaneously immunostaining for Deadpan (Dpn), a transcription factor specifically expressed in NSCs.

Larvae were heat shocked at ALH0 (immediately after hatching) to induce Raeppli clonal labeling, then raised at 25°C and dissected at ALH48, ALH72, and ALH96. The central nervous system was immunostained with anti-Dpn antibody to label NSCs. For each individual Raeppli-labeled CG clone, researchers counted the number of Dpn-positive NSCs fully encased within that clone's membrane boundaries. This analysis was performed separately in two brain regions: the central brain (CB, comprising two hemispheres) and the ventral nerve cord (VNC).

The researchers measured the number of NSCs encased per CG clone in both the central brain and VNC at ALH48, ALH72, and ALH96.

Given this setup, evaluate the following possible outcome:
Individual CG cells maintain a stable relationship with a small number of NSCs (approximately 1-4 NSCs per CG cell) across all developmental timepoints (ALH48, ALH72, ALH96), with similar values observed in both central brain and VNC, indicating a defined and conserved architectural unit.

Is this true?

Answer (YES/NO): NO